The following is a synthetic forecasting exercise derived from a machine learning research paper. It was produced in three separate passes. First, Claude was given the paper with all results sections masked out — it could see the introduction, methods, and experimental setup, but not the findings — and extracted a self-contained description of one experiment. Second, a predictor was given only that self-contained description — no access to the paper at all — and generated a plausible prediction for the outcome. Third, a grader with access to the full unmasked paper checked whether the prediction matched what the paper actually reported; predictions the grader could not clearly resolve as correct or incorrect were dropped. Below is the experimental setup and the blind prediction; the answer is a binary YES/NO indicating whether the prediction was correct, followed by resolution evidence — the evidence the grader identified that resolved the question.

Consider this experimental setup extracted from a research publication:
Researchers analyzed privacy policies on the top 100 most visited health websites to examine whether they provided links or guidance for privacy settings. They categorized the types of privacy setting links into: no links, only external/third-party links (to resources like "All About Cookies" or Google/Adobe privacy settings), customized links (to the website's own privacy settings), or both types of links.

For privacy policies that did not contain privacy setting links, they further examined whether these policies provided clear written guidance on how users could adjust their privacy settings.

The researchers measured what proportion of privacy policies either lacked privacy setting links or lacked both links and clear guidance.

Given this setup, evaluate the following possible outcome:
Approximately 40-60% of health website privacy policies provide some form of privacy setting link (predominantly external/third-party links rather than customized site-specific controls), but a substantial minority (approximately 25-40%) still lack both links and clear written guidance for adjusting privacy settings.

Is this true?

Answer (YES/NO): NO